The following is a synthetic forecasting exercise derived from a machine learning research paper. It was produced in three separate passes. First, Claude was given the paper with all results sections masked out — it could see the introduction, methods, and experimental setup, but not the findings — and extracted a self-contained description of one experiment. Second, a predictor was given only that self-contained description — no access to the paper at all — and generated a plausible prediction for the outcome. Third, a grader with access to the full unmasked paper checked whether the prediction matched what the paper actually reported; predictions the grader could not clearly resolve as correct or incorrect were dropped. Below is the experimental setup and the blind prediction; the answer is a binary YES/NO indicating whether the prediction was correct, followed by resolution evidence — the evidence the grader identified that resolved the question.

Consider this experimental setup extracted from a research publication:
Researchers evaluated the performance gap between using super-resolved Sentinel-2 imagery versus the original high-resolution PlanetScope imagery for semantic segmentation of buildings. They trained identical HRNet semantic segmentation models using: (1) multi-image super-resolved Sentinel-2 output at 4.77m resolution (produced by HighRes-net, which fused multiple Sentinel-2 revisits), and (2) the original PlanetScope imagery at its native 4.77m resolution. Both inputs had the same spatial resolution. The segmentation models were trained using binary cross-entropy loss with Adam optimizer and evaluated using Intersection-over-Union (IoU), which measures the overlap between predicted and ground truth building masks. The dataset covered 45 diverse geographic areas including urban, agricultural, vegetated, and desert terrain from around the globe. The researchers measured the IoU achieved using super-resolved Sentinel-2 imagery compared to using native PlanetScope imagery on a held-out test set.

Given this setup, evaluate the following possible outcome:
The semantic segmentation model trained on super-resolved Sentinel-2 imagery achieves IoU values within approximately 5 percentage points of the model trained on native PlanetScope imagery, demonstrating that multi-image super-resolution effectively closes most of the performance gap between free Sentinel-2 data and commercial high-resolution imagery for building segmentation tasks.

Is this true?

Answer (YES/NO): NO